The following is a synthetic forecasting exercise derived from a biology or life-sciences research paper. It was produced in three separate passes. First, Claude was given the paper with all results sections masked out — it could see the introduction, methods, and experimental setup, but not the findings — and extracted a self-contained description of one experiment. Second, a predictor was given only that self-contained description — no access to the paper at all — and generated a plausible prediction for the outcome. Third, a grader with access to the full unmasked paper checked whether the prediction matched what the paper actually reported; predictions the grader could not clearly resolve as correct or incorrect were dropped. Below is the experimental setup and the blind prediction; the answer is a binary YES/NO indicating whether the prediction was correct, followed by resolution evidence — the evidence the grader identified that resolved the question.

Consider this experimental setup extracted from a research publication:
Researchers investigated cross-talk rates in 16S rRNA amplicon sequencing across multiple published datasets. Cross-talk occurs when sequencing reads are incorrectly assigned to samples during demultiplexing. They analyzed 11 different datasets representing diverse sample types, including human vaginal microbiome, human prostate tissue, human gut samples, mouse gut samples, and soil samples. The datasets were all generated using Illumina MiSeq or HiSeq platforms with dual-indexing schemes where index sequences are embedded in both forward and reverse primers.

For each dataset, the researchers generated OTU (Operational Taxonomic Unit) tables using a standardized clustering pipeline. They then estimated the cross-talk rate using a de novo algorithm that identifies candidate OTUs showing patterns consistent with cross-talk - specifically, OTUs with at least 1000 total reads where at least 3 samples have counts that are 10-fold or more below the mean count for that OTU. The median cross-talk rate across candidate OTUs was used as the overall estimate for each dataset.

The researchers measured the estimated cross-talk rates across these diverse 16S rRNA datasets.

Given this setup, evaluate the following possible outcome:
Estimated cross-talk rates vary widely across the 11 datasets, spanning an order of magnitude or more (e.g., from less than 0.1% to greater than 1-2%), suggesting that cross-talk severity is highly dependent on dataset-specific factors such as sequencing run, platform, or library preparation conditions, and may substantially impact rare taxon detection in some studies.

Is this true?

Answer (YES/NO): NO